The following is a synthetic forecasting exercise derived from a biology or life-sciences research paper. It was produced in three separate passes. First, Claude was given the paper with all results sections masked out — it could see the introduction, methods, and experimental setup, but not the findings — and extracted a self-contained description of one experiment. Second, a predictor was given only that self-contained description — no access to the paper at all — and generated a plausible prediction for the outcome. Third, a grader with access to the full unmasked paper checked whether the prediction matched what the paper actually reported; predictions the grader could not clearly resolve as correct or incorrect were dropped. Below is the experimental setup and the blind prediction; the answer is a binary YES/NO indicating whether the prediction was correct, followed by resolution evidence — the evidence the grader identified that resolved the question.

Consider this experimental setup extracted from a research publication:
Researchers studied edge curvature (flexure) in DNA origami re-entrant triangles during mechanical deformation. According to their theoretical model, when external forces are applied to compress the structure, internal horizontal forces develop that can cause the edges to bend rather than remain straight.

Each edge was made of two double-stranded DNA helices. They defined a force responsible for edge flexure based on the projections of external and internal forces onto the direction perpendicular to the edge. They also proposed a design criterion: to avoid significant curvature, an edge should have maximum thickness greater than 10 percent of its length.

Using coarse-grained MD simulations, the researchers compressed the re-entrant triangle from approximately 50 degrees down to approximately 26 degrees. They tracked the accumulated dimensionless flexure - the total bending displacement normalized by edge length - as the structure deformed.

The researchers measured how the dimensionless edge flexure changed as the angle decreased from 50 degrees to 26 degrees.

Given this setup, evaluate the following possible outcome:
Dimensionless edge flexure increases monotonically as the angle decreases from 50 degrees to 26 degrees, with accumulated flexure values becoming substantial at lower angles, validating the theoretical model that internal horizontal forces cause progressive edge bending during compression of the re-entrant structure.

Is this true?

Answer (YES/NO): YES